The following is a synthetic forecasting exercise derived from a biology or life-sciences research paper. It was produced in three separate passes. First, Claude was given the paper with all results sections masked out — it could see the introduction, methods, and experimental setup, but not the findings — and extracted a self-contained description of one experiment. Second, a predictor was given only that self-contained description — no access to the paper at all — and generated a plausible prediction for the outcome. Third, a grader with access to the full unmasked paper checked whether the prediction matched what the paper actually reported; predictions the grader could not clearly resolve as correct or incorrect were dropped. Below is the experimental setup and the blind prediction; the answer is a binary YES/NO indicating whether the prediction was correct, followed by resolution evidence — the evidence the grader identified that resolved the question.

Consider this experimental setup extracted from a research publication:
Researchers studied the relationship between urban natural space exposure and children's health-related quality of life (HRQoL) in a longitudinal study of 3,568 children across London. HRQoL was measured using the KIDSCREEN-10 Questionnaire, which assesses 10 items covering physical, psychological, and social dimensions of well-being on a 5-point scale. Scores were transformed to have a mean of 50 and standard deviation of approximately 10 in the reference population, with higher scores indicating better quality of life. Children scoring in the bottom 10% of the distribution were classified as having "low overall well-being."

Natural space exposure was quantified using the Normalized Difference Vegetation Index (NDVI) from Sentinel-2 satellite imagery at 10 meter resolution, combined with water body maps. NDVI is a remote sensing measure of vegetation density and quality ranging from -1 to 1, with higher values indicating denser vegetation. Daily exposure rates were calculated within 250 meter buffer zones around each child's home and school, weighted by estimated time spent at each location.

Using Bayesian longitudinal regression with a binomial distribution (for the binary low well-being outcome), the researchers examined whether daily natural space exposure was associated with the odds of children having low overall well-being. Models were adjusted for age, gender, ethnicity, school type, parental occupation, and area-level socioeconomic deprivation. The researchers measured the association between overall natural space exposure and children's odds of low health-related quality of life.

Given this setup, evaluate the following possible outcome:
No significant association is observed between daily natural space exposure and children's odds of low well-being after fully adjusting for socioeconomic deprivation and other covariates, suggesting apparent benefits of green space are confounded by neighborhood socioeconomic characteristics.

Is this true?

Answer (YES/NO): NO